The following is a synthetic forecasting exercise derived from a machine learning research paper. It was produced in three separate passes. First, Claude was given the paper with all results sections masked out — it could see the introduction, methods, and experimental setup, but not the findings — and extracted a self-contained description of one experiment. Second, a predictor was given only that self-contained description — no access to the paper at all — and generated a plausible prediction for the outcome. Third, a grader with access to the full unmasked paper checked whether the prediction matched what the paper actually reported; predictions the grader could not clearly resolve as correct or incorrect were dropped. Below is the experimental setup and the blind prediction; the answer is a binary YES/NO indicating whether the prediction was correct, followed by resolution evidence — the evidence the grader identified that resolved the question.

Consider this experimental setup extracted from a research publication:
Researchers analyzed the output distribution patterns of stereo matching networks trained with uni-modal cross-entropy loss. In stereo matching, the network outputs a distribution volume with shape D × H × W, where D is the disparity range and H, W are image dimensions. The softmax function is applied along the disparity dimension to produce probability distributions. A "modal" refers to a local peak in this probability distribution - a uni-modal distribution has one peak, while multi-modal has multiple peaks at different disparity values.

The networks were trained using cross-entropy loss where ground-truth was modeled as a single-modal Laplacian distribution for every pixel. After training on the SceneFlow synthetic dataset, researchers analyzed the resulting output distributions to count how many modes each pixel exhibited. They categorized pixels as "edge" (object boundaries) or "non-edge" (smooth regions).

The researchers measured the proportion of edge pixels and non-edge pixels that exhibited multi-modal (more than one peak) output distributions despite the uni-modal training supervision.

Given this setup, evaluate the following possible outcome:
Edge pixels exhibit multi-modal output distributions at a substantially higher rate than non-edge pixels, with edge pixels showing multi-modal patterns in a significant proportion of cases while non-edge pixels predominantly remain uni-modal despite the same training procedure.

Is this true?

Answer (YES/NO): YES